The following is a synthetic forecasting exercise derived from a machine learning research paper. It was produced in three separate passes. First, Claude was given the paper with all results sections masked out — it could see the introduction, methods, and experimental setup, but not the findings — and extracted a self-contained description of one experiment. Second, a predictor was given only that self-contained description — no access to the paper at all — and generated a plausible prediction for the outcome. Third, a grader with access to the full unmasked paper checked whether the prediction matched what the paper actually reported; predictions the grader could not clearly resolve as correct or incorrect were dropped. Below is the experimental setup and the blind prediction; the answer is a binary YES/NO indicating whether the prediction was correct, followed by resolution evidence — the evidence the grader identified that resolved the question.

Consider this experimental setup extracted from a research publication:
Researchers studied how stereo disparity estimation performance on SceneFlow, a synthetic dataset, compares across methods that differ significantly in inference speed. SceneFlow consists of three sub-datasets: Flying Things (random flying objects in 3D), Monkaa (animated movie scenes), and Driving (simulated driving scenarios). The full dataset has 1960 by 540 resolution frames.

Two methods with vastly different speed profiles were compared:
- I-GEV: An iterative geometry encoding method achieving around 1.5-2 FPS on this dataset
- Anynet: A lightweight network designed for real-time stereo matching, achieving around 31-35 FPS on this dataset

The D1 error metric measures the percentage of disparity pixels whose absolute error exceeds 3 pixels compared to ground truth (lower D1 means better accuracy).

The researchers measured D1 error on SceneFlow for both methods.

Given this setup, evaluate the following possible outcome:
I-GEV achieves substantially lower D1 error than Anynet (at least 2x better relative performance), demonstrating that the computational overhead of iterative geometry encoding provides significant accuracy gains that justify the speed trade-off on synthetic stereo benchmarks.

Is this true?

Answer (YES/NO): NO